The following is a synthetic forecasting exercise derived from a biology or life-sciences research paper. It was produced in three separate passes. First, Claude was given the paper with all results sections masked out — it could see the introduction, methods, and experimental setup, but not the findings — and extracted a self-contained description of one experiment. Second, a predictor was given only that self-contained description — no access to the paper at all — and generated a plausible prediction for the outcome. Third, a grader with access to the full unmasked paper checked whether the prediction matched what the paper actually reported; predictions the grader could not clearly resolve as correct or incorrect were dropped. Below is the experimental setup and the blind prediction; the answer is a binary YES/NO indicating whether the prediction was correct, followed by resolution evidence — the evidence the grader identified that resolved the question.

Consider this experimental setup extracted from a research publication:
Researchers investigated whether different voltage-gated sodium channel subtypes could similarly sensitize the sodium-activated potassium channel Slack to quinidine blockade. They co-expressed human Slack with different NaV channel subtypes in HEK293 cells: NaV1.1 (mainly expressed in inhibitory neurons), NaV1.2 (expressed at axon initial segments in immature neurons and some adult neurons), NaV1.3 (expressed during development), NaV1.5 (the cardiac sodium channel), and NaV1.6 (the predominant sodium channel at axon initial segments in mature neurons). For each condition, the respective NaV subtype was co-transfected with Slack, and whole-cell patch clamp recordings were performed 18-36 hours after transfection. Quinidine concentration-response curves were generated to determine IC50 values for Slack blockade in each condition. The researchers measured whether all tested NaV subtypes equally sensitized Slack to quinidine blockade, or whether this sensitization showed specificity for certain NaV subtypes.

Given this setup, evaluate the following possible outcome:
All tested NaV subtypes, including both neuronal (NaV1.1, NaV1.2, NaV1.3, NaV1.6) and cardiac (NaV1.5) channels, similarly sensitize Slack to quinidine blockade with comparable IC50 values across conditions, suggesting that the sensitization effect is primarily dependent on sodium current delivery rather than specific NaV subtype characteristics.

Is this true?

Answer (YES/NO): NO